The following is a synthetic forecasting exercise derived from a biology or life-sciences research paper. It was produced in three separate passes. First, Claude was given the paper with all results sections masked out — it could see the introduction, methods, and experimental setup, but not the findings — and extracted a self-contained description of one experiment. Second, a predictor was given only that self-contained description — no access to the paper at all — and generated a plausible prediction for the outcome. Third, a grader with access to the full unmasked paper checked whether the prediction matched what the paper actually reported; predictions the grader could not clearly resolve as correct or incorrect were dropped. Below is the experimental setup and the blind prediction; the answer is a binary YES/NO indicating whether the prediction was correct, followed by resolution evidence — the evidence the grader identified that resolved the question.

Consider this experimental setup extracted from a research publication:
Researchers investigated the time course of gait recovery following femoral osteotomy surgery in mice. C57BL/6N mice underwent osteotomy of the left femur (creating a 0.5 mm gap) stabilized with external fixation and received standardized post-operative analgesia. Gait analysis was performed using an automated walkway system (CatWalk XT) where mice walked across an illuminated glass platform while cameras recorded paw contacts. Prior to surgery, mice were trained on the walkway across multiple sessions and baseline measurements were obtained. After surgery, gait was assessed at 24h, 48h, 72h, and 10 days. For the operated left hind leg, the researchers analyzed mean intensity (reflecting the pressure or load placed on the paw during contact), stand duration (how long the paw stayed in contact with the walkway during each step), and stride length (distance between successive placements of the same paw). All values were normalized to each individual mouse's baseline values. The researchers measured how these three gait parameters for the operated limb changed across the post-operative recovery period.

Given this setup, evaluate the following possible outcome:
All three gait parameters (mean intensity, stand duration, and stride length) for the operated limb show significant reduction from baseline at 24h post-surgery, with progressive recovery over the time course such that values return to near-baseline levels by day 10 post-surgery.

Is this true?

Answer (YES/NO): NO